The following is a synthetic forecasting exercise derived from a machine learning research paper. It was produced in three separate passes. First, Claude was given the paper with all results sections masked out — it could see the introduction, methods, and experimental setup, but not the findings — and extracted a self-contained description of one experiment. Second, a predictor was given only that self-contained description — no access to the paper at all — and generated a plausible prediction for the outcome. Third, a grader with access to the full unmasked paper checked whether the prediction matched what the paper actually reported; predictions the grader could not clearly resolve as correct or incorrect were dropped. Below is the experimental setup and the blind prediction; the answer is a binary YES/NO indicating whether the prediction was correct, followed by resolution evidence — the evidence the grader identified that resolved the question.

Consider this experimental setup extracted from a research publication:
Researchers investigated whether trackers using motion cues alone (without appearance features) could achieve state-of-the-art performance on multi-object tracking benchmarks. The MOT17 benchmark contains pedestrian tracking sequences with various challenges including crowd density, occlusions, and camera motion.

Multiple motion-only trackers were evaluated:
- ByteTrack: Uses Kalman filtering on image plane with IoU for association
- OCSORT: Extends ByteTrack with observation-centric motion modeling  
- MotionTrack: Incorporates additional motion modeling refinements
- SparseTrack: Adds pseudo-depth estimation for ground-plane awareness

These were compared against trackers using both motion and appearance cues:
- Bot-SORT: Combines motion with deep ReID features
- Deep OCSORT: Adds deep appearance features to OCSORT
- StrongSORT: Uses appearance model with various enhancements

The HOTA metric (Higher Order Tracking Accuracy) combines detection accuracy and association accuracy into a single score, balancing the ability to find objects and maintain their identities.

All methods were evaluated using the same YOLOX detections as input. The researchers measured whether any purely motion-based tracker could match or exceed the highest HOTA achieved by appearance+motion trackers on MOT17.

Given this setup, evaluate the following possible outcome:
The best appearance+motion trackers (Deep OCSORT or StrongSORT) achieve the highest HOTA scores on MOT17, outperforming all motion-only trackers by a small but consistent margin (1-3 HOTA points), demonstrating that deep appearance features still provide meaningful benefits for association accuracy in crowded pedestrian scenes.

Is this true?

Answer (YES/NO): NO